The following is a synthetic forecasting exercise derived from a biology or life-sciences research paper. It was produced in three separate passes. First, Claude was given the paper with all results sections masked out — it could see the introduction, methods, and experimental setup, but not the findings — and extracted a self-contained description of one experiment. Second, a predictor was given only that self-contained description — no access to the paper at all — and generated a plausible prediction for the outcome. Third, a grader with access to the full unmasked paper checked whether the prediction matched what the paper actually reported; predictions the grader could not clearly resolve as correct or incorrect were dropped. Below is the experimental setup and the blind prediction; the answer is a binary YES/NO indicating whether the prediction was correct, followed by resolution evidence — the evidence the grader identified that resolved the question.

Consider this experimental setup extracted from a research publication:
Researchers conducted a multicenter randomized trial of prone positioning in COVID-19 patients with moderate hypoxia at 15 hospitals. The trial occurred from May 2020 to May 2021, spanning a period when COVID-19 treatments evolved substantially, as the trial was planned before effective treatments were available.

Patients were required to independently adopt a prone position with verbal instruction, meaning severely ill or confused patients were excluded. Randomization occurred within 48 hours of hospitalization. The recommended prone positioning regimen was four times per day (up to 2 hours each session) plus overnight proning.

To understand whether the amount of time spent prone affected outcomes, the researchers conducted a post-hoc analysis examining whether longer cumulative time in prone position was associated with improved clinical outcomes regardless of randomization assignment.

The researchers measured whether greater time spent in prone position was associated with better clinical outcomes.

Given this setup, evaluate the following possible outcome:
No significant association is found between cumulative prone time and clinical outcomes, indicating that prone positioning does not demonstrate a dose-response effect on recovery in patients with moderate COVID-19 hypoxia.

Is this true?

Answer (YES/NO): YES